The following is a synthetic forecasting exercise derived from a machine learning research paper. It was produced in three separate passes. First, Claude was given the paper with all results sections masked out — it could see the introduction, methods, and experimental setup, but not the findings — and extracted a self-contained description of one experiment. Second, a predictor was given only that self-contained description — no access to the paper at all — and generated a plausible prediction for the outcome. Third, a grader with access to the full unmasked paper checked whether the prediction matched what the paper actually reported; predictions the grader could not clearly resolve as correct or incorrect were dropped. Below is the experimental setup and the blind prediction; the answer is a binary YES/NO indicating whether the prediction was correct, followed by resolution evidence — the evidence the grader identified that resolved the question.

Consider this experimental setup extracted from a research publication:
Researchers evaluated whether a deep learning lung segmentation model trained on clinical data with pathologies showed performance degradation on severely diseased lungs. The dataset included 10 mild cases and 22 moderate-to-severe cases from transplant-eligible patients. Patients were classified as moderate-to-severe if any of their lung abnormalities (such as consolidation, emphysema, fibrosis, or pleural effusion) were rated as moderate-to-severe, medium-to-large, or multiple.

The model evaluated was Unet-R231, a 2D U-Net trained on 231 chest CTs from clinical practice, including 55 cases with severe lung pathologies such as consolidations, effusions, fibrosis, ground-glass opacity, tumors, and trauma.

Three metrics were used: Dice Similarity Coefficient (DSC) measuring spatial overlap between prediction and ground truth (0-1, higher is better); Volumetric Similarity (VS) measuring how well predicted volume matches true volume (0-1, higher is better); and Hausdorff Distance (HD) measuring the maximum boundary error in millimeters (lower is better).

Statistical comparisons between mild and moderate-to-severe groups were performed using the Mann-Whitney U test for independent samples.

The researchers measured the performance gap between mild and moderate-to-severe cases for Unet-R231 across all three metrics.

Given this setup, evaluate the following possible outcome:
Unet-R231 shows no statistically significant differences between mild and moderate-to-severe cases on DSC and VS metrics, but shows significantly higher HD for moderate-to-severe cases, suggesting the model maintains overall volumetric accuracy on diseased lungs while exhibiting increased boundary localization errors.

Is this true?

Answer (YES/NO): NO